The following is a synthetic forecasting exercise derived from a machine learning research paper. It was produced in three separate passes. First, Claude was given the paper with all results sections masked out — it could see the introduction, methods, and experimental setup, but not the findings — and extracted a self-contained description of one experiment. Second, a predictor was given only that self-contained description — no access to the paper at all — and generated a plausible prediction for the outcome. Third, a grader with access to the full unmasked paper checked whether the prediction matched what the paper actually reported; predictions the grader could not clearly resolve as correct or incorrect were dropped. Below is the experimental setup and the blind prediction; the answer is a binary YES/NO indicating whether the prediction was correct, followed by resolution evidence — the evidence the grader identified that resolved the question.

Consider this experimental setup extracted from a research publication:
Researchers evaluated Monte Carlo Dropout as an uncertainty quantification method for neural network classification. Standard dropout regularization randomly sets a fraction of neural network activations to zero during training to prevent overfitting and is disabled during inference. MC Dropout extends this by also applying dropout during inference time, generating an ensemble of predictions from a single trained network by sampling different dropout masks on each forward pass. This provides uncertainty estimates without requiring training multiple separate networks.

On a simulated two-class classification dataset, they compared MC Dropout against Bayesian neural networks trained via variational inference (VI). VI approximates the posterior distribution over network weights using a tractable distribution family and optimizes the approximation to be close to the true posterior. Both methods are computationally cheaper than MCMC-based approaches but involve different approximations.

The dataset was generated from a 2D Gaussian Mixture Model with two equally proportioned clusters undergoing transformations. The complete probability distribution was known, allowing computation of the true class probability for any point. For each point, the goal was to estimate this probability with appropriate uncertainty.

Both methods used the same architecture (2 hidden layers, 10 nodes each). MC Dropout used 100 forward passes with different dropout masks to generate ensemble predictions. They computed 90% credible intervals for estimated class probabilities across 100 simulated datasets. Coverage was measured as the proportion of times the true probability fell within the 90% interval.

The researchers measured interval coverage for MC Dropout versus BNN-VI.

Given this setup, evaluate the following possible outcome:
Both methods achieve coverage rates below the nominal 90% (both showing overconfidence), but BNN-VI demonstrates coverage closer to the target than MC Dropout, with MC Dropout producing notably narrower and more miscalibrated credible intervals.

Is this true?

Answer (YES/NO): NO